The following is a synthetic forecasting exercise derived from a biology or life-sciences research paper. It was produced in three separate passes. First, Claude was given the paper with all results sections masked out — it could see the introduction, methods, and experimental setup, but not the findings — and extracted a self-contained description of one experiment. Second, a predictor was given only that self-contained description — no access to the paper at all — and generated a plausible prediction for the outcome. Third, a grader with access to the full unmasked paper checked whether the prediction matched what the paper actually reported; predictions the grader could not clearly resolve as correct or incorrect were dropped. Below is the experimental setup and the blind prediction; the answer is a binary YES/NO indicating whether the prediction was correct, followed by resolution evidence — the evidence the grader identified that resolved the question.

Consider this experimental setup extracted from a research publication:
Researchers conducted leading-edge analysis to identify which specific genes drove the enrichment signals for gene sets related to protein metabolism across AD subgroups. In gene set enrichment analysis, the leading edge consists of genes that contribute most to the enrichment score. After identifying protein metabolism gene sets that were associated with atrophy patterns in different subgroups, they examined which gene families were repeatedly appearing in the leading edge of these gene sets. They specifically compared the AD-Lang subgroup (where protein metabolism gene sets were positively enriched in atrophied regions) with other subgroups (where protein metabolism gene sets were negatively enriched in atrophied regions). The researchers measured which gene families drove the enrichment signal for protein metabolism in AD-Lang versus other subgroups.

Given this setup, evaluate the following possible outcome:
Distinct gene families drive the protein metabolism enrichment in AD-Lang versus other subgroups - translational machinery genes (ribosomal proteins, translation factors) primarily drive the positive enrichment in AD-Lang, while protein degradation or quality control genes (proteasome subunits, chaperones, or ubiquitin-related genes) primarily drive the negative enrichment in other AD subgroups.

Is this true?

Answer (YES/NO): NO